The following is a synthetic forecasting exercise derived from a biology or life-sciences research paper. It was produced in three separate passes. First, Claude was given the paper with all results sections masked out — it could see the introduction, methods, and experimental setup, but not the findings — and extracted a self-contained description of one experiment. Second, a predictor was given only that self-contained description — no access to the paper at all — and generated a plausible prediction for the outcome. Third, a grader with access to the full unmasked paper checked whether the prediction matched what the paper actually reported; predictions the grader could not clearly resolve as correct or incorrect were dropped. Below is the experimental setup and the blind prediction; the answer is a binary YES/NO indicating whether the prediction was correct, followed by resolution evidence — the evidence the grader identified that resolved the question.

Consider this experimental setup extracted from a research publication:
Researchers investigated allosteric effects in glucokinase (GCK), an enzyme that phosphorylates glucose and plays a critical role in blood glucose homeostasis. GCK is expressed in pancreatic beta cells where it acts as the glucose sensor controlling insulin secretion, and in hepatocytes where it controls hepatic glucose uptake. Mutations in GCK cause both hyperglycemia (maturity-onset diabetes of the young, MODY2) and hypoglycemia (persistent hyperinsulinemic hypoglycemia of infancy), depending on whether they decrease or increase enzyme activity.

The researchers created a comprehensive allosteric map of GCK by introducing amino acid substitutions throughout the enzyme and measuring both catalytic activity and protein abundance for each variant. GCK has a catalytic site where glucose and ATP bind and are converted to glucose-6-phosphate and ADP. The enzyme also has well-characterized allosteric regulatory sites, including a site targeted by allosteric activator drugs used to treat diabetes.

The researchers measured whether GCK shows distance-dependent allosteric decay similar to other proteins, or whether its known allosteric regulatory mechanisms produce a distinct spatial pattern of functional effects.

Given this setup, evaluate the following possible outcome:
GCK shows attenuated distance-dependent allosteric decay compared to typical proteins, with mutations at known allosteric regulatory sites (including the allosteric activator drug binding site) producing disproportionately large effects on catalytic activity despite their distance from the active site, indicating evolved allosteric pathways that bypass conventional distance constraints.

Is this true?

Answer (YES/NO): NO